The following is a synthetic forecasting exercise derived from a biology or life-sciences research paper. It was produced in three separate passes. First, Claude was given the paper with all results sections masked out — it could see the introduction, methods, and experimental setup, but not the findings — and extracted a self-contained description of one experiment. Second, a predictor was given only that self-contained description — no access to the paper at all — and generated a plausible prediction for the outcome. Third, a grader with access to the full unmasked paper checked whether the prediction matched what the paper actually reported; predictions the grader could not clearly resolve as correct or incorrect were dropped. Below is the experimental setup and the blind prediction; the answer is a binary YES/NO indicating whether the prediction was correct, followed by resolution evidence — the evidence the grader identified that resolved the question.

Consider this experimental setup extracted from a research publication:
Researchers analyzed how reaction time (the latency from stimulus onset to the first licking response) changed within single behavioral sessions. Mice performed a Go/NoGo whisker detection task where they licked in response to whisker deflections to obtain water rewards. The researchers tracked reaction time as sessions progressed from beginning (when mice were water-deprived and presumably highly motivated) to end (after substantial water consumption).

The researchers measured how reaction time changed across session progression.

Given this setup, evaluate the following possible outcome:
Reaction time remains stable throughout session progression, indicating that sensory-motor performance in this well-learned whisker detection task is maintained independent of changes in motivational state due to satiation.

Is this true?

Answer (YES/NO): NO